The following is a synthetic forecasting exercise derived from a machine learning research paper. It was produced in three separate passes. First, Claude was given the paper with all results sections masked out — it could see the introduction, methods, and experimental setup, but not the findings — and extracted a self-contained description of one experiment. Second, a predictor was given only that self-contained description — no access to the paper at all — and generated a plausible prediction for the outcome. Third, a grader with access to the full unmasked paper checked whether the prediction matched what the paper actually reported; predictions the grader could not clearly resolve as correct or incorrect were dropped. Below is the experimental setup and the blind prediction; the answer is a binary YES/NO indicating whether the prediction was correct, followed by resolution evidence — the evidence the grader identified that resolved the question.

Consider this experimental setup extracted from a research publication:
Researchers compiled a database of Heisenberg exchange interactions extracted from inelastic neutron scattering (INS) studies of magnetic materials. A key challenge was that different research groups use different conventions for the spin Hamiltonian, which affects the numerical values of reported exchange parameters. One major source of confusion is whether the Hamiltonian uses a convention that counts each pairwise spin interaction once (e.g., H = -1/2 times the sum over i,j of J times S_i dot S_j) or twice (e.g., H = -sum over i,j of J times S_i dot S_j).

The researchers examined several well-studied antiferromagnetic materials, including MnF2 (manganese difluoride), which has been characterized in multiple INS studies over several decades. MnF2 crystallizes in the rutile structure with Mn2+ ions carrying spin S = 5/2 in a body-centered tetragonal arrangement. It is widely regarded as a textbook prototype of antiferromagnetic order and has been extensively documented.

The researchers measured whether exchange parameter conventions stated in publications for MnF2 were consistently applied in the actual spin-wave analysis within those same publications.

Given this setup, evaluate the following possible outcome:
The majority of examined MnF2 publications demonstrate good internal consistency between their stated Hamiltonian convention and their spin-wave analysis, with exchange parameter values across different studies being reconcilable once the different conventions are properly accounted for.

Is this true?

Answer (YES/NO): NO